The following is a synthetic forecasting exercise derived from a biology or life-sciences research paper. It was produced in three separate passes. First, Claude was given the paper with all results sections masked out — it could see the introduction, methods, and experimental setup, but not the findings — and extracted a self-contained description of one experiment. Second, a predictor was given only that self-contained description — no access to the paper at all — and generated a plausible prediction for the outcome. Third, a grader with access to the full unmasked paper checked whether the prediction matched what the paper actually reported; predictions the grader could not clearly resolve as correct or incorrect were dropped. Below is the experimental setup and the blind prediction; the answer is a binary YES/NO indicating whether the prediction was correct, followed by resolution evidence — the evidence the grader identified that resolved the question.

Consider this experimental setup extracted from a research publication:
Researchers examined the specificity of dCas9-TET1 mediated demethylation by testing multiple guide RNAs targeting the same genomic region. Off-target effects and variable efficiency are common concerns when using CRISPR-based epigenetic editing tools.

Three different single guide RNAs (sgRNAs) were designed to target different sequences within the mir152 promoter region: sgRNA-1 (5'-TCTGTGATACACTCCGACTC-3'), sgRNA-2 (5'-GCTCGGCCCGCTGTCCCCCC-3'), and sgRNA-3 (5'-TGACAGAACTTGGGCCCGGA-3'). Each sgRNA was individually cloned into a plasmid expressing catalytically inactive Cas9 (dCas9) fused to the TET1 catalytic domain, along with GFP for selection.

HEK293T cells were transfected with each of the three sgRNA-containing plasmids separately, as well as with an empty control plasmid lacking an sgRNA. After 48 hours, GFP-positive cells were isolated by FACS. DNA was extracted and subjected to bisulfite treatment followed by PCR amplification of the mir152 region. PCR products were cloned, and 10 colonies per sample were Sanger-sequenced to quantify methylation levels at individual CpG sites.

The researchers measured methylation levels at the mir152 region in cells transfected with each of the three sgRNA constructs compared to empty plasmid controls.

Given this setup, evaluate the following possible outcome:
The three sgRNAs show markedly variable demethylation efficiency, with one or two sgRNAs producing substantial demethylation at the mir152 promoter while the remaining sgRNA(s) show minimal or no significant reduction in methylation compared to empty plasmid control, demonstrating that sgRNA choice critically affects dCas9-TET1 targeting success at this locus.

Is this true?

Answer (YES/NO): YES